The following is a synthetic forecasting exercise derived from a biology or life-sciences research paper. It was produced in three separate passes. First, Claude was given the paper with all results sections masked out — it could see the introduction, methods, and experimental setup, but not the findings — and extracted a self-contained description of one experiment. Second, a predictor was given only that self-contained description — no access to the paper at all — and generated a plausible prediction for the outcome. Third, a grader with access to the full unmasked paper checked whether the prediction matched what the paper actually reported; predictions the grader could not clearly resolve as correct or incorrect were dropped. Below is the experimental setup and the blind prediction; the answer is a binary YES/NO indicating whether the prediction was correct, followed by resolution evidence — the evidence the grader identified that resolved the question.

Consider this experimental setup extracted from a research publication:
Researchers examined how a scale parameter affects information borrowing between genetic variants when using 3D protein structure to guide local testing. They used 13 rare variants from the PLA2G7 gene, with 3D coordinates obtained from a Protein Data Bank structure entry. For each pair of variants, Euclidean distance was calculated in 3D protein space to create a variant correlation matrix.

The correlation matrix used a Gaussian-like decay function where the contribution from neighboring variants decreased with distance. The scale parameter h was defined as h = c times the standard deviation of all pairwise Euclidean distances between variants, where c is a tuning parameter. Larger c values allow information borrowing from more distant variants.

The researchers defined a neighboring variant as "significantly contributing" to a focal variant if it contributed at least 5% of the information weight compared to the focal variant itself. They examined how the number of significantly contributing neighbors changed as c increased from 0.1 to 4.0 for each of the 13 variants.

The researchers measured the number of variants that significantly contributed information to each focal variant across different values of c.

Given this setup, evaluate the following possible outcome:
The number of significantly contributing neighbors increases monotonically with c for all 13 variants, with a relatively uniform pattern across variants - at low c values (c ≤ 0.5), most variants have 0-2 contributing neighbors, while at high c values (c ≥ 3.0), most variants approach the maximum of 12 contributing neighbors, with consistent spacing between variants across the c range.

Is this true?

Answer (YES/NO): NO